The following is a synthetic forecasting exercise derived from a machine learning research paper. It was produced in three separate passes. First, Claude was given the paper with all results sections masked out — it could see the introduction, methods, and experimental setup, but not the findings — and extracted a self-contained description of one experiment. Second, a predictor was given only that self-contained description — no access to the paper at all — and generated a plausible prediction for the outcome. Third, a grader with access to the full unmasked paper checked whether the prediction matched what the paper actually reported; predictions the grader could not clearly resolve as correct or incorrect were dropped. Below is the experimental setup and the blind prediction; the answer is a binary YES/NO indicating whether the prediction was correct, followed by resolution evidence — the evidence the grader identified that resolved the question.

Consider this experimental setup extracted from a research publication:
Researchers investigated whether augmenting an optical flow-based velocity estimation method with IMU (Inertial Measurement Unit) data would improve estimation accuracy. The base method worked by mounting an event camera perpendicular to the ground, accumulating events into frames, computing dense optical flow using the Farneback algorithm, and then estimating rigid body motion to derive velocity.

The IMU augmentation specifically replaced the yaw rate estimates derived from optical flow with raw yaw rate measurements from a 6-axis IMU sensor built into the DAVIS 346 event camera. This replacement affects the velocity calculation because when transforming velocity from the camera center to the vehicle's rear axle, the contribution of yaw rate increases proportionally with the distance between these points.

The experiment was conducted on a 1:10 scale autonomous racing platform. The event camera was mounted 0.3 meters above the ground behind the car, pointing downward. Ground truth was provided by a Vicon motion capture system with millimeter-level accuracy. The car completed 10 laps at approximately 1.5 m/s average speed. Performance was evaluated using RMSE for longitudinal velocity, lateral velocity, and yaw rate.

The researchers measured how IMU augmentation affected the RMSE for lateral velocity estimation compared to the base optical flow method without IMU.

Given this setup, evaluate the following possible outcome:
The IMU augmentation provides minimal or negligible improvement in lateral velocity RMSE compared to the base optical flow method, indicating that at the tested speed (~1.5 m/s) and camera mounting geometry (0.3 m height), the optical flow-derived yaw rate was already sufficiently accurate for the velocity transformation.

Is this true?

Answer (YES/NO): NO